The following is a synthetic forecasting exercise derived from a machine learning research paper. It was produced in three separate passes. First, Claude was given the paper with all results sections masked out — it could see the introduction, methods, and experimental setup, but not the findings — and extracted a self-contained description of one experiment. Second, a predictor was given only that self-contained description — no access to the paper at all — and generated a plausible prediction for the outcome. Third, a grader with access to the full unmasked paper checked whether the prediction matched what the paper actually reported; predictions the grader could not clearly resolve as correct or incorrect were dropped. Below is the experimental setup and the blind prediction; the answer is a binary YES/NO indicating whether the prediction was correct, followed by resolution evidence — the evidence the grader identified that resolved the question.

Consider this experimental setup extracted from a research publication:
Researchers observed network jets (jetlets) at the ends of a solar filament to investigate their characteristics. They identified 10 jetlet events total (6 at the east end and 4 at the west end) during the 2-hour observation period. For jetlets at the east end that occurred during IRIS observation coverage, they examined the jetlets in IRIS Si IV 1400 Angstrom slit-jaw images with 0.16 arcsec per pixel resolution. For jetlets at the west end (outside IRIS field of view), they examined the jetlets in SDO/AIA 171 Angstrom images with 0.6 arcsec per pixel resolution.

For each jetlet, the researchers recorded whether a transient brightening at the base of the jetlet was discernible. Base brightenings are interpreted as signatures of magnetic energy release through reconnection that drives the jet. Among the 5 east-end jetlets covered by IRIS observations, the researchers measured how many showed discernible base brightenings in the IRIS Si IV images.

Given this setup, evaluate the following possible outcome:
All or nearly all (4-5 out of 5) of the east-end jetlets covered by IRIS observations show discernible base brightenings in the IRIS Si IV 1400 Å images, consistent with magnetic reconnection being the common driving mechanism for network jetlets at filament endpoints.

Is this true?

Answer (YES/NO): YES